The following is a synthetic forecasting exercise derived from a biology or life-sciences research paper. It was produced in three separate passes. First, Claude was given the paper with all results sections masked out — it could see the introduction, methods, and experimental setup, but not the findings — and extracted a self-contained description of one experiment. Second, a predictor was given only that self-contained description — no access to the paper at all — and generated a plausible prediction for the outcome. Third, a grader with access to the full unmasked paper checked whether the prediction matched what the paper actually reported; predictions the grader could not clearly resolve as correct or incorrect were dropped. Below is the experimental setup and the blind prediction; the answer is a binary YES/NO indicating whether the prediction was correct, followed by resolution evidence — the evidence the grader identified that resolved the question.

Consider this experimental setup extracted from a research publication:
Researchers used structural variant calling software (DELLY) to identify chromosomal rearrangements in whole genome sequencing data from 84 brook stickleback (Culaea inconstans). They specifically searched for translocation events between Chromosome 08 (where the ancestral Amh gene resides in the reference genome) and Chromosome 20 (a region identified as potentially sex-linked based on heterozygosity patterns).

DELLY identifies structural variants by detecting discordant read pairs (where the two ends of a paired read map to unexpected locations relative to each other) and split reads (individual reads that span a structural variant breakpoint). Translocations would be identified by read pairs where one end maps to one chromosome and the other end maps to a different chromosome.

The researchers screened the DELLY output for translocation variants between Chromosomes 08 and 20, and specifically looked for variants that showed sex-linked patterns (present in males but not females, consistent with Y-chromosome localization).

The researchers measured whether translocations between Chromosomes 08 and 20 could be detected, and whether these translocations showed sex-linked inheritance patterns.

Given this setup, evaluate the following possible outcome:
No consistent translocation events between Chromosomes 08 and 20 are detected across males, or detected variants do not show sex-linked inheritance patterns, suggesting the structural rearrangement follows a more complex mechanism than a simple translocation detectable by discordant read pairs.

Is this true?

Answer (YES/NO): YES